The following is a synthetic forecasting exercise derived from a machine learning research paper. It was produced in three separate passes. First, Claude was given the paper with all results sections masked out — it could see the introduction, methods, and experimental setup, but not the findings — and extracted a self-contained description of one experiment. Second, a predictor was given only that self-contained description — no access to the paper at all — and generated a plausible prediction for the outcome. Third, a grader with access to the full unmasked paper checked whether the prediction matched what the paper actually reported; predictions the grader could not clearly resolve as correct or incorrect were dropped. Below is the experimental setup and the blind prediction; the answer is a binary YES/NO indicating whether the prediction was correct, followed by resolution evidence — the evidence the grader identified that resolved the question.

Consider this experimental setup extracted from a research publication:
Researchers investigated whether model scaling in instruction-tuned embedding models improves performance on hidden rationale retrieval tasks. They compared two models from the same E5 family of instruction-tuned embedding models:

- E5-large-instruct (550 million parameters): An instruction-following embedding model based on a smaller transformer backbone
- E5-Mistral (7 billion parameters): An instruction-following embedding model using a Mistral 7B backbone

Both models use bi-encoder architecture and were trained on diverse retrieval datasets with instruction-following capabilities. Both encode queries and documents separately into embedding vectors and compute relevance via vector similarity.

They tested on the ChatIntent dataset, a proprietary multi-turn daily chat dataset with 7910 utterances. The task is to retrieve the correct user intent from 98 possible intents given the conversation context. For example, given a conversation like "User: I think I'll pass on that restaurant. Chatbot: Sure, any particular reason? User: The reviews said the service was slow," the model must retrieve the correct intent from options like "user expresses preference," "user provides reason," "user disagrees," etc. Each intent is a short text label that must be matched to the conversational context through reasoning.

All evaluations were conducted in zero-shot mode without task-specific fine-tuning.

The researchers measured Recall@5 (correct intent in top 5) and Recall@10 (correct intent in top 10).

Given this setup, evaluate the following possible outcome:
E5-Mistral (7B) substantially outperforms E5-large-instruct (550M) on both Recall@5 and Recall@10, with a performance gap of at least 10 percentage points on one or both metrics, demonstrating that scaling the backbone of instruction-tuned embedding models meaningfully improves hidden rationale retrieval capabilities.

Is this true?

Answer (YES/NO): NO